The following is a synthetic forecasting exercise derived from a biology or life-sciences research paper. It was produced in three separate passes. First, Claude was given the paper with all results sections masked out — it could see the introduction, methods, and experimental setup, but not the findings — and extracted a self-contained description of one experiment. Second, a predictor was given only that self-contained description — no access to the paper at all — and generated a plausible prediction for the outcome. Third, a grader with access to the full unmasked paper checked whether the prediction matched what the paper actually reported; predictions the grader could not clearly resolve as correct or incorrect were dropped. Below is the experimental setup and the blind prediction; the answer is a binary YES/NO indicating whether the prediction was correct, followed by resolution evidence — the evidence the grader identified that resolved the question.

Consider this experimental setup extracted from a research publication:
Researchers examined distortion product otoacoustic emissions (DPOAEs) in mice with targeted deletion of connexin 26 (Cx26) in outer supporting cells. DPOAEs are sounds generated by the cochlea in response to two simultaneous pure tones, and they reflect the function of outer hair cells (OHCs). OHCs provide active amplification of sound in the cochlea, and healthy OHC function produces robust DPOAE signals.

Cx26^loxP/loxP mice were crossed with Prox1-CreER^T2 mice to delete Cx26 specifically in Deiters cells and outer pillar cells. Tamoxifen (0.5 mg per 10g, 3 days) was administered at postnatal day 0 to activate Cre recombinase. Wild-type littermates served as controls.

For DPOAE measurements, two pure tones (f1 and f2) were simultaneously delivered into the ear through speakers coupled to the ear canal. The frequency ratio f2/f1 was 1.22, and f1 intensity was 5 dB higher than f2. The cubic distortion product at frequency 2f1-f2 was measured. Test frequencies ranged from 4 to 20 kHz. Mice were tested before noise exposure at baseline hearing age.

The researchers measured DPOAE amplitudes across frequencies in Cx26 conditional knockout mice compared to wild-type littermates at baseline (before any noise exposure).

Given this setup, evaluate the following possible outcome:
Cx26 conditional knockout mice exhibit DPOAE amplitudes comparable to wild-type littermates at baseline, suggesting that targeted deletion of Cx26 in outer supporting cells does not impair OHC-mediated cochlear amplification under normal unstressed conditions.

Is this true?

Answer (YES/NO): NO